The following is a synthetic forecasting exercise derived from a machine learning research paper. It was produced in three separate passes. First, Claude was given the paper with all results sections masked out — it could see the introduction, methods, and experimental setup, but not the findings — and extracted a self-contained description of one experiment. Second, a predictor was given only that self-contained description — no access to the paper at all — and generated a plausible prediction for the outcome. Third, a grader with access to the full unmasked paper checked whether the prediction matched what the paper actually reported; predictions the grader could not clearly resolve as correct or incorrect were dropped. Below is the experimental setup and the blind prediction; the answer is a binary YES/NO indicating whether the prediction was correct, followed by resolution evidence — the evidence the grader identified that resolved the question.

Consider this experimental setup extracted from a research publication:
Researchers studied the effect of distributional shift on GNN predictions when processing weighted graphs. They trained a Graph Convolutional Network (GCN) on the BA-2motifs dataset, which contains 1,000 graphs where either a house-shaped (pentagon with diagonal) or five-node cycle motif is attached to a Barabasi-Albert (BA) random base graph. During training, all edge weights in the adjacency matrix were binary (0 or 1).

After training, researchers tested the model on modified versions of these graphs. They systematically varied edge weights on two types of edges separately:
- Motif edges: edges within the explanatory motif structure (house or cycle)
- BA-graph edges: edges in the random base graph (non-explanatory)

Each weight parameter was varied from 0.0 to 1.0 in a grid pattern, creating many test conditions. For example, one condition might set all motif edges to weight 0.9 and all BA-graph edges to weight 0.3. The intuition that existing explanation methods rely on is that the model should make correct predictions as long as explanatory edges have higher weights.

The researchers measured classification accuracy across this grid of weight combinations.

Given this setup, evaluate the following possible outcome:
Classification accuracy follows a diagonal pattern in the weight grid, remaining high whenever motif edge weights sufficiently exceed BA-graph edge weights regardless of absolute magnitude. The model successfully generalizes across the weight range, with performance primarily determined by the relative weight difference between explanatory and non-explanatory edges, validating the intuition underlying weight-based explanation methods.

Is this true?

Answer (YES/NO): NO